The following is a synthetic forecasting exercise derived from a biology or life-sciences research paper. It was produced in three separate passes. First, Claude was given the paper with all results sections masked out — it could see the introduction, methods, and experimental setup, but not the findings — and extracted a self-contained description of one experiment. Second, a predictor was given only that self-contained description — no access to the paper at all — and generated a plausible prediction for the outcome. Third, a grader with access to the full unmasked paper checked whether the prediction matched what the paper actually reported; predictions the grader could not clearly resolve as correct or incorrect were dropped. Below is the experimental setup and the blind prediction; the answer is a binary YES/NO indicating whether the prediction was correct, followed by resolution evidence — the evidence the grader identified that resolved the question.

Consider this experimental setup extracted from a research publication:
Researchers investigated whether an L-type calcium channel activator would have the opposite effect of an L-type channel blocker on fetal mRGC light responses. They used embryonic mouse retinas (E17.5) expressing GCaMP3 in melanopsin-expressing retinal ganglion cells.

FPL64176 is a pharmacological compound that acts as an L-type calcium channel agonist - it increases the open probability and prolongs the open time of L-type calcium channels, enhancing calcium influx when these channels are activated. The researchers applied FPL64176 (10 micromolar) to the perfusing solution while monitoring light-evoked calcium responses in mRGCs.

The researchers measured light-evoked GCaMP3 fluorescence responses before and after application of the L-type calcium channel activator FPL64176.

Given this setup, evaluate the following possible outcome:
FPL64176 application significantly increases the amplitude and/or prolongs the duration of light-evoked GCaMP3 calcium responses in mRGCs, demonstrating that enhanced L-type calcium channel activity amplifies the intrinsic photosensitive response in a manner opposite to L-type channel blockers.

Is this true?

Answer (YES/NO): YES